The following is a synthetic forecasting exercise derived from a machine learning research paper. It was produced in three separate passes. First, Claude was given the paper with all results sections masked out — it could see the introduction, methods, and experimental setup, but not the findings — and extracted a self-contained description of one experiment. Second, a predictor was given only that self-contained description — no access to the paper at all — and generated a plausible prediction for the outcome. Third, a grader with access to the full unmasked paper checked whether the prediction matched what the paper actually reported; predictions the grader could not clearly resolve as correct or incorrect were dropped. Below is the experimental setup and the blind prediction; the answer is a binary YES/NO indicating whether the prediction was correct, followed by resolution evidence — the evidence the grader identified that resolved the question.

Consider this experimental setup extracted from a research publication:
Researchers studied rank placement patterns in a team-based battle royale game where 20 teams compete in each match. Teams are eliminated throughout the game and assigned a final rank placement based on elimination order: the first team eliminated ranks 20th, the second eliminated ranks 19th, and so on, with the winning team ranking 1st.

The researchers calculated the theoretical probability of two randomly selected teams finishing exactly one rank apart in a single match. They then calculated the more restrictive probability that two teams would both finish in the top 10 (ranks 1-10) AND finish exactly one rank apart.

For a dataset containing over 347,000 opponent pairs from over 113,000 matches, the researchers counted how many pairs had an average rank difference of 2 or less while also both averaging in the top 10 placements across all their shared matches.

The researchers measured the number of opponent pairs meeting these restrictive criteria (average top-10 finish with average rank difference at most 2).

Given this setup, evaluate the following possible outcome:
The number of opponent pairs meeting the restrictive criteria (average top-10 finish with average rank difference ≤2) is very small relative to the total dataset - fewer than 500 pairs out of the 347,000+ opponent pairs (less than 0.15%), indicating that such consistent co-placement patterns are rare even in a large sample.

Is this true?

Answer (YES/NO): NO